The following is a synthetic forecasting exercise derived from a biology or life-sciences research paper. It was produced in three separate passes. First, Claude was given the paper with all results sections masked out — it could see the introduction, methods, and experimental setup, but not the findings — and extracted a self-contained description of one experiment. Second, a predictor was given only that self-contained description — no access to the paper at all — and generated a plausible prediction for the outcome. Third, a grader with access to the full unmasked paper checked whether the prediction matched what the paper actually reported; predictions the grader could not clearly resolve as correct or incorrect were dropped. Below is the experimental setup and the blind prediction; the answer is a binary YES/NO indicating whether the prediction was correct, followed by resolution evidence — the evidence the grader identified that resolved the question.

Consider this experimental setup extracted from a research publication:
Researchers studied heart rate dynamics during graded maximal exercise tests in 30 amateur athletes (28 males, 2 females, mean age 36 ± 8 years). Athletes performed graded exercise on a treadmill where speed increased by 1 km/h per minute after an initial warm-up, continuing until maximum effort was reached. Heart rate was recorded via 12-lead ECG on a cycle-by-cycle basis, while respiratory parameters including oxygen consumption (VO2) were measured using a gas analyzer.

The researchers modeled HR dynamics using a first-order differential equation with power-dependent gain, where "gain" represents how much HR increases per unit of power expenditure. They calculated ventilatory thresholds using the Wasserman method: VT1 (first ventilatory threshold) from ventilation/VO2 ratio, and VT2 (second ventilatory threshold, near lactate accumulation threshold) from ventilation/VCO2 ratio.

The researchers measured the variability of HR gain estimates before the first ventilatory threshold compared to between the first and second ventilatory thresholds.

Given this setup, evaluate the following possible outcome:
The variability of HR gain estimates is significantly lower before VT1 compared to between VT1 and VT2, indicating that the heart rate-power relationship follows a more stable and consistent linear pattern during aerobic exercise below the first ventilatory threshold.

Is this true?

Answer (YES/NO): NO